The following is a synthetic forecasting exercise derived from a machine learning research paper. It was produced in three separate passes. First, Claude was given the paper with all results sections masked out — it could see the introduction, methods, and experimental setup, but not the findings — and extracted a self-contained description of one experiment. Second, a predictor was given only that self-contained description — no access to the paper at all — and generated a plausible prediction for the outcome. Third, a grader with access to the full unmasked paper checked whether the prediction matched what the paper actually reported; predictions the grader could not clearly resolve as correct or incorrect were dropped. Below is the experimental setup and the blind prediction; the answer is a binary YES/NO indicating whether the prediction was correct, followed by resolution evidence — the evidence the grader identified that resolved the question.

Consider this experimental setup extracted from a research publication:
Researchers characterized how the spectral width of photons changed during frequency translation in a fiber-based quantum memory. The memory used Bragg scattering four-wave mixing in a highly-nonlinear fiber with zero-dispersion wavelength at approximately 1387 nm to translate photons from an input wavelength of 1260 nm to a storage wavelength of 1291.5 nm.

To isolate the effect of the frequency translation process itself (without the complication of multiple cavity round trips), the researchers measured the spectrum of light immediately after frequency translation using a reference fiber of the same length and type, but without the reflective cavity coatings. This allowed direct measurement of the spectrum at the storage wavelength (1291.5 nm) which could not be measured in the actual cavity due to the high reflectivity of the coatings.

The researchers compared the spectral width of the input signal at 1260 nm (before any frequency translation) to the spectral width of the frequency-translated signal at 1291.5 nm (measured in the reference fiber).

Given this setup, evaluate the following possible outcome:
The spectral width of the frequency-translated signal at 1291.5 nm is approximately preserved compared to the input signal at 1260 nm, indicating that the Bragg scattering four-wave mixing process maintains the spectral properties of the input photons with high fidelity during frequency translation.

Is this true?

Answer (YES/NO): NO